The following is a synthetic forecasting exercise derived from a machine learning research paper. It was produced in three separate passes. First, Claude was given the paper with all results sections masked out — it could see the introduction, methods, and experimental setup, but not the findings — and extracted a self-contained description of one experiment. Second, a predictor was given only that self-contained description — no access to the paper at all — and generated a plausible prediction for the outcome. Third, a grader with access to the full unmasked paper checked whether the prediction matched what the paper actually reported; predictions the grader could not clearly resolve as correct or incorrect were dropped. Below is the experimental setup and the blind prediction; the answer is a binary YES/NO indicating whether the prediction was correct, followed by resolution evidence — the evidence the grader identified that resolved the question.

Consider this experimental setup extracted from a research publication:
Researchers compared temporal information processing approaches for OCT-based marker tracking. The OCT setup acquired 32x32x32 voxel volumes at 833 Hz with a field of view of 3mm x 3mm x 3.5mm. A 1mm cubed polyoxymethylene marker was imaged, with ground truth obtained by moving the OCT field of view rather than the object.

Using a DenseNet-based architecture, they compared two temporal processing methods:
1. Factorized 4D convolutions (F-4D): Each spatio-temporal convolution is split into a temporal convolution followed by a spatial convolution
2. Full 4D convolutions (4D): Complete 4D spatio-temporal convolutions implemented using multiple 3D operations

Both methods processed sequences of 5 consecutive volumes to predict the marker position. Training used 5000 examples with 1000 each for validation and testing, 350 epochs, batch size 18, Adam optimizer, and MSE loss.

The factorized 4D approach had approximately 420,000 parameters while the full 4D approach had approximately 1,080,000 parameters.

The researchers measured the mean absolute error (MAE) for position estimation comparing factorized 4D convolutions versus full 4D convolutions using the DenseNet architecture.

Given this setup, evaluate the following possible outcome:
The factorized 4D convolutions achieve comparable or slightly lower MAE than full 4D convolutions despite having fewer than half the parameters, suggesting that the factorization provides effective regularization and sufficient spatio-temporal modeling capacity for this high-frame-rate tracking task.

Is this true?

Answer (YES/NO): NO